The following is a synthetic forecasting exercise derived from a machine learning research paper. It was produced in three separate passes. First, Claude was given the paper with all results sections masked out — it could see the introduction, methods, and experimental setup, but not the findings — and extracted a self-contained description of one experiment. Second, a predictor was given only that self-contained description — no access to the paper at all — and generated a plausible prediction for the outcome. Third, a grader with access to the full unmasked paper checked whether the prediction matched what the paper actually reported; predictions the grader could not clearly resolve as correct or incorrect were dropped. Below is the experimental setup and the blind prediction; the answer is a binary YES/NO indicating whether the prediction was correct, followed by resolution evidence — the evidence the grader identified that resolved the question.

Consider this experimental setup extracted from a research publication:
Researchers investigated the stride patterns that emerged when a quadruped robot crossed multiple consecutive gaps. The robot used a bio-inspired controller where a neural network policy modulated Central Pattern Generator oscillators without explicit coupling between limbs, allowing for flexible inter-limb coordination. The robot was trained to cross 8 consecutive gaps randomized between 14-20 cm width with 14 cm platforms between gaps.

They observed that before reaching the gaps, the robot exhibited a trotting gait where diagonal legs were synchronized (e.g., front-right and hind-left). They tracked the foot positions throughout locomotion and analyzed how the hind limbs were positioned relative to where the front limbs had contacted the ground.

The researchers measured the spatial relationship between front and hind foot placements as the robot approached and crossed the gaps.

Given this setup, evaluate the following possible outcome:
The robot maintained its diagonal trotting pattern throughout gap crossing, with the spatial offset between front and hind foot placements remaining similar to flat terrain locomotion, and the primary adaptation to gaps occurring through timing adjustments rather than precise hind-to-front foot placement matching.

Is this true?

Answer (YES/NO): NO